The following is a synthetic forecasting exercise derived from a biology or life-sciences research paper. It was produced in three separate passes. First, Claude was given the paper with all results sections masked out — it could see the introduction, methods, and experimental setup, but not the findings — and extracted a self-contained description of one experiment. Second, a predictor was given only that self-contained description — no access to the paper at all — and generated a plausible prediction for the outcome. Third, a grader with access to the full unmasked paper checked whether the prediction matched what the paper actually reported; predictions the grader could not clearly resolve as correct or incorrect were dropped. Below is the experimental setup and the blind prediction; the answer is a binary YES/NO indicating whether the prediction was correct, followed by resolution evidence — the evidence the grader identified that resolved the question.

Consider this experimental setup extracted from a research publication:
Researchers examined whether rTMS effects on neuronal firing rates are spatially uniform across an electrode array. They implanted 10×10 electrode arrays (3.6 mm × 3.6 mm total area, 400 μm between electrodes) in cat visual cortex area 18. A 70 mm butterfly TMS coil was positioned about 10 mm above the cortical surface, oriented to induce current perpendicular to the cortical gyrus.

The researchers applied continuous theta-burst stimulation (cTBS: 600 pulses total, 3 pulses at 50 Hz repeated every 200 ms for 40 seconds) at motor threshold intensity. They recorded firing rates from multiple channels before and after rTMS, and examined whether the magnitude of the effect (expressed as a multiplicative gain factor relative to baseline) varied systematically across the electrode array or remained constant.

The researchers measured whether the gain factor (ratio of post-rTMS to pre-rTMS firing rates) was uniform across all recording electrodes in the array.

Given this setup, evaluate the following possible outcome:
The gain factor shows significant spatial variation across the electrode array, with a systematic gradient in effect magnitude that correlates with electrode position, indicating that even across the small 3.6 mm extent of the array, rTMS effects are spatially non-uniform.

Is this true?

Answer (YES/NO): NO